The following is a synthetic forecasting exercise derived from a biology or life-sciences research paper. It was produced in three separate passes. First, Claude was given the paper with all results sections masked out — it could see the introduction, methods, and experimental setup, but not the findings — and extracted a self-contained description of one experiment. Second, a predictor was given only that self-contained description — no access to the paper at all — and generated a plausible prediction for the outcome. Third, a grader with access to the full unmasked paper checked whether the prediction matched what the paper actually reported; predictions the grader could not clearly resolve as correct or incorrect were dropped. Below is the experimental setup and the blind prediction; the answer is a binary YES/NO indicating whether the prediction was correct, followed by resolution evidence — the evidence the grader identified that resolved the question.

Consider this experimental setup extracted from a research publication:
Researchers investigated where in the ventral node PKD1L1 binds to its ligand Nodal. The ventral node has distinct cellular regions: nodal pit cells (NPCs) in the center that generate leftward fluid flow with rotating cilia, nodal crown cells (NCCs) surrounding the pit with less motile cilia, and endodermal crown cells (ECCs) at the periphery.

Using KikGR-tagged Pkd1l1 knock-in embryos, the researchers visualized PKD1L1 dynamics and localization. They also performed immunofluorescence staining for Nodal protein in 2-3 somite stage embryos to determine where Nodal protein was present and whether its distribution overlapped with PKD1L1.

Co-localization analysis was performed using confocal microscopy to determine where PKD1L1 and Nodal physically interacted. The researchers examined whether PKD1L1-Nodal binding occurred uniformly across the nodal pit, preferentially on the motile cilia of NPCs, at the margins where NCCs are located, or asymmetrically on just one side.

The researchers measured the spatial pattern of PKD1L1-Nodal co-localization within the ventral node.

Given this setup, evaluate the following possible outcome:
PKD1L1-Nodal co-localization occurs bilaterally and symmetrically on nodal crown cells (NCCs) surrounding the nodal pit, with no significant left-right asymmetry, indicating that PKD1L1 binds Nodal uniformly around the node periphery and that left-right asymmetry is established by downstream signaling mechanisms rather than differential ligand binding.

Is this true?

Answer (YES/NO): NO